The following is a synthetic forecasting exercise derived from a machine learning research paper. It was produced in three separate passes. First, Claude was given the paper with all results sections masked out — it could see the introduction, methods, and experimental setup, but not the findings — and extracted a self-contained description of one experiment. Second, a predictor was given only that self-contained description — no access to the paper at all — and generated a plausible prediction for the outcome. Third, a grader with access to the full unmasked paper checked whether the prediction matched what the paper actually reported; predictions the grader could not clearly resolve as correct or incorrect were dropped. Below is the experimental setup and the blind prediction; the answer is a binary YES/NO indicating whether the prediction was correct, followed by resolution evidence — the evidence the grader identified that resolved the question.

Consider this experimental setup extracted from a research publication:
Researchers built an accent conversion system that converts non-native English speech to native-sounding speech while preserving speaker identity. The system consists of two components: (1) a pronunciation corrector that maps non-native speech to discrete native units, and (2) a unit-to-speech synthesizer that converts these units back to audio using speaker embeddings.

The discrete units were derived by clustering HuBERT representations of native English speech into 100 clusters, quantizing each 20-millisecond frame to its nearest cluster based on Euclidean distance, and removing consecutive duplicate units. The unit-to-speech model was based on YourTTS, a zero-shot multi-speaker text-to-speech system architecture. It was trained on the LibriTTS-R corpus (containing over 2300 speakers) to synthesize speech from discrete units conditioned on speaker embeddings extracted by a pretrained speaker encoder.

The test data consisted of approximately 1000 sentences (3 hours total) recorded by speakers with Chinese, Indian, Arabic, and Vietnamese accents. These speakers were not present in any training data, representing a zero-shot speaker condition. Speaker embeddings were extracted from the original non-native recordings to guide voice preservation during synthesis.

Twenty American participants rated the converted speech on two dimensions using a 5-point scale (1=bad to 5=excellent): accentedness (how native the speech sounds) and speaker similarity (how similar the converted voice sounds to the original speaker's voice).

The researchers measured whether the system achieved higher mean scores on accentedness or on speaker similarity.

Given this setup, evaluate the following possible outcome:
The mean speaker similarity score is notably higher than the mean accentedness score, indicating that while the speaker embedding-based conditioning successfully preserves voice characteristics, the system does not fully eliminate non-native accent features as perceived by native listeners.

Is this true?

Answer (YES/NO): NO